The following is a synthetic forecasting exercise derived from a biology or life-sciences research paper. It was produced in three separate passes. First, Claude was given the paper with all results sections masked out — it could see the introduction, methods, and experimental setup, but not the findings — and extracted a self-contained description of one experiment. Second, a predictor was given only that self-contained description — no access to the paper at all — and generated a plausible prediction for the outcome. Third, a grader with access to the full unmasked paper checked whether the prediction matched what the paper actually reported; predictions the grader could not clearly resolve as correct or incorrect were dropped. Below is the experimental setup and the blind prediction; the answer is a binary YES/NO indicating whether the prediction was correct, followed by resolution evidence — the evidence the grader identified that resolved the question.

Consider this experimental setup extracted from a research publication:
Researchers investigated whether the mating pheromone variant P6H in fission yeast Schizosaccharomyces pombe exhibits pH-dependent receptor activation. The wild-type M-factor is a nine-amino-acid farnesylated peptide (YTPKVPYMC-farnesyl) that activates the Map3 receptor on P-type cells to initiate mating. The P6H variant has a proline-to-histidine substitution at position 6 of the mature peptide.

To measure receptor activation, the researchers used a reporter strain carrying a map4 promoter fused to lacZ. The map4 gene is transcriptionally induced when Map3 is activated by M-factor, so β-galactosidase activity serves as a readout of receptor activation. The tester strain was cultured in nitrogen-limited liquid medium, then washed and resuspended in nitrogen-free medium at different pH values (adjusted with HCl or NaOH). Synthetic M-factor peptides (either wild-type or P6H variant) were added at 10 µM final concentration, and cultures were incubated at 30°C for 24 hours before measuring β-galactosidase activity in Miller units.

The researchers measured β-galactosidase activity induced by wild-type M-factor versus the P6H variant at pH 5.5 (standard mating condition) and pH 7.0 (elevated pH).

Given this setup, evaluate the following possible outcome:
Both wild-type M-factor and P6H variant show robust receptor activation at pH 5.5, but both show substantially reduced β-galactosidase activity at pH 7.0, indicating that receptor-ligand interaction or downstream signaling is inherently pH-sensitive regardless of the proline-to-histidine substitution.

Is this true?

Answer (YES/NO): NO